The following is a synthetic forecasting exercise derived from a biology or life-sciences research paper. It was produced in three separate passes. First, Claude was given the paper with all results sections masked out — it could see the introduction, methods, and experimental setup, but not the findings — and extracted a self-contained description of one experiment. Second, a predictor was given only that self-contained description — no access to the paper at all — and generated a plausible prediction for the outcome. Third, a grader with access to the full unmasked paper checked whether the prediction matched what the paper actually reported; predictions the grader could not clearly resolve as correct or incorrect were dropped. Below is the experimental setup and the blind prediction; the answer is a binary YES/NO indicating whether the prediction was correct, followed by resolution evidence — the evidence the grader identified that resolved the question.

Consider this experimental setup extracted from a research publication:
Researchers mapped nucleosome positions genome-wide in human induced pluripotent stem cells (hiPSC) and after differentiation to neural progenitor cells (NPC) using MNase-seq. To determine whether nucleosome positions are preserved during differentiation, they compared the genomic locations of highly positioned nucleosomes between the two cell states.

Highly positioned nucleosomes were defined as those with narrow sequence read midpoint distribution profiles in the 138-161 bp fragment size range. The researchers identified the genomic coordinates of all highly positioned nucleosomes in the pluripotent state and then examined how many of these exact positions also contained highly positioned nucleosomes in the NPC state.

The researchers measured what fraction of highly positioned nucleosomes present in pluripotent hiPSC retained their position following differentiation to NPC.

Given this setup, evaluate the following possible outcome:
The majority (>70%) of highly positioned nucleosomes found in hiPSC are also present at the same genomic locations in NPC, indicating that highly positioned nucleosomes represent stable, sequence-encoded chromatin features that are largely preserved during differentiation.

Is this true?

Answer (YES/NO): NO